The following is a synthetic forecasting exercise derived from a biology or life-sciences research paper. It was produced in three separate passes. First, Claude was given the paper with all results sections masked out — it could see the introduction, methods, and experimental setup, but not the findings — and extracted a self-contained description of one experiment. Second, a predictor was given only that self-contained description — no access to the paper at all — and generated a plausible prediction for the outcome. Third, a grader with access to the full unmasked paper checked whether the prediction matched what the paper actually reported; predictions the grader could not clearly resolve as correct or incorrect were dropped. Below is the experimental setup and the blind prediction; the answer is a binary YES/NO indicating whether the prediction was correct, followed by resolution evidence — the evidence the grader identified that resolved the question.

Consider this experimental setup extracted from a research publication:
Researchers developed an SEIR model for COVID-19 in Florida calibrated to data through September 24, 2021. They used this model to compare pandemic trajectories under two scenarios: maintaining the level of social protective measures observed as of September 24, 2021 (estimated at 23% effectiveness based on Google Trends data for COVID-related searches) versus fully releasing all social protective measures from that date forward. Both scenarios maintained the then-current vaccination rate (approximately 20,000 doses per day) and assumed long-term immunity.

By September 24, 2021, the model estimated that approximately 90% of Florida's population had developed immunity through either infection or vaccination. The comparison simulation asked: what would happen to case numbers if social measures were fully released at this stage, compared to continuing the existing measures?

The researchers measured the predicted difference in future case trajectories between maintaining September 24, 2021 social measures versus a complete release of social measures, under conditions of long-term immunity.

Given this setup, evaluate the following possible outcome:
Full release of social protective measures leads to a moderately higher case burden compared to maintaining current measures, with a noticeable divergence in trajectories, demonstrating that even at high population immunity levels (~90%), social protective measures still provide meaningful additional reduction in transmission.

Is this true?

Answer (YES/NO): NO